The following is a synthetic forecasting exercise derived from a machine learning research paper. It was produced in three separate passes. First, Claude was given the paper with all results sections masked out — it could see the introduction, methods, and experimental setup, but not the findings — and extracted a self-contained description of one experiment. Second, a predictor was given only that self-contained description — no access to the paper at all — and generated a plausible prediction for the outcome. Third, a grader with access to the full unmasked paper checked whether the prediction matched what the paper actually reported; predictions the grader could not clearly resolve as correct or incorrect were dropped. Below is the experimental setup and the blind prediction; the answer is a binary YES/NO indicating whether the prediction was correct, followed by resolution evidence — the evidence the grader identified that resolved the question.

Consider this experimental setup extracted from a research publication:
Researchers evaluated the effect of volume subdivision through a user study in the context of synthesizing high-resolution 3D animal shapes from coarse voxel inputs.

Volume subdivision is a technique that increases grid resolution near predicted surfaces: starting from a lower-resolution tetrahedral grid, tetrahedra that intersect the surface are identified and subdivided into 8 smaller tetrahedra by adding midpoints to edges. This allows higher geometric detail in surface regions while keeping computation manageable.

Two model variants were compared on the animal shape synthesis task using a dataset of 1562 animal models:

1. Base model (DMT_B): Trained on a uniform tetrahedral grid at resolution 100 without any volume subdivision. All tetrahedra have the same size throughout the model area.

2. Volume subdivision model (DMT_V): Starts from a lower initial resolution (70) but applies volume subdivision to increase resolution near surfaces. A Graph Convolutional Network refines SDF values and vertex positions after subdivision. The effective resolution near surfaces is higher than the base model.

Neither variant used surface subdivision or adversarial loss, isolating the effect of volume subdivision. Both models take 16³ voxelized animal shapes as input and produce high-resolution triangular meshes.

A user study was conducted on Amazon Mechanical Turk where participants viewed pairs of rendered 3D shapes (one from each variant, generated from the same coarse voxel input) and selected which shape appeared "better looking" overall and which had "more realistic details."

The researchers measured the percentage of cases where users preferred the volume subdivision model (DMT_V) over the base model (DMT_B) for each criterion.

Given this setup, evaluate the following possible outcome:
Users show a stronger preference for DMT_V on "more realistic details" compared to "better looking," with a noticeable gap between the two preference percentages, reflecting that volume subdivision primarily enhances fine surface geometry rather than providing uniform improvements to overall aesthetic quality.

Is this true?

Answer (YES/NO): NO